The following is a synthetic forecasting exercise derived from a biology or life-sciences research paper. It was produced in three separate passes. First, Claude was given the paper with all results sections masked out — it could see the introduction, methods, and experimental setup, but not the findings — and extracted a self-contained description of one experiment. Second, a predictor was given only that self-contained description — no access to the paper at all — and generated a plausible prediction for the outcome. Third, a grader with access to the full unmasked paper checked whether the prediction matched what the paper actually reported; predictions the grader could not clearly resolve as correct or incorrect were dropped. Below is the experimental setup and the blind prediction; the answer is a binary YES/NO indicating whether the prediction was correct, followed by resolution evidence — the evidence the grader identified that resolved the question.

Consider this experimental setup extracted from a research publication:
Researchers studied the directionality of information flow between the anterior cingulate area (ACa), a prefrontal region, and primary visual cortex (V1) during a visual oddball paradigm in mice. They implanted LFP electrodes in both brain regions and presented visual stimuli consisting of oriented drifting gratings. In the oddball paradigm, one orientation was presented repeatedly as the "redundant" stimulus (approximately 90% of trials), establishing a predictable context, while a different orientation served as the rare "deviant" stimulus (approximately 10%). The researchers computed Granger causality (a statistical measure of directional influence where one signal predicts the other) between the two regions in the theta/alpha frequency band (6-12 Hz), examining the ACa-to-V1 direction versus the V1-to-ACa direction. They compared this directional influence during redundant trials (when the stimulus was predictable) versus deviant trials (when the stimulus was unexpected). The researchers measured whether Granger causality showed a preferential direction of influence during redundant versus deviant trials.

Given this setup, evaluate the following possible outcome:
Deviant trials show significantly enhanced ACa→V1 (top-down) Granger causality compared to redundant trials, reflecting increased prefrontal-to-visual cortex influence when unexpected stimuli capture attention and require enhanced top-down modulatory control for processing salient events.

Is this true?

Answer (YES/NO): NO